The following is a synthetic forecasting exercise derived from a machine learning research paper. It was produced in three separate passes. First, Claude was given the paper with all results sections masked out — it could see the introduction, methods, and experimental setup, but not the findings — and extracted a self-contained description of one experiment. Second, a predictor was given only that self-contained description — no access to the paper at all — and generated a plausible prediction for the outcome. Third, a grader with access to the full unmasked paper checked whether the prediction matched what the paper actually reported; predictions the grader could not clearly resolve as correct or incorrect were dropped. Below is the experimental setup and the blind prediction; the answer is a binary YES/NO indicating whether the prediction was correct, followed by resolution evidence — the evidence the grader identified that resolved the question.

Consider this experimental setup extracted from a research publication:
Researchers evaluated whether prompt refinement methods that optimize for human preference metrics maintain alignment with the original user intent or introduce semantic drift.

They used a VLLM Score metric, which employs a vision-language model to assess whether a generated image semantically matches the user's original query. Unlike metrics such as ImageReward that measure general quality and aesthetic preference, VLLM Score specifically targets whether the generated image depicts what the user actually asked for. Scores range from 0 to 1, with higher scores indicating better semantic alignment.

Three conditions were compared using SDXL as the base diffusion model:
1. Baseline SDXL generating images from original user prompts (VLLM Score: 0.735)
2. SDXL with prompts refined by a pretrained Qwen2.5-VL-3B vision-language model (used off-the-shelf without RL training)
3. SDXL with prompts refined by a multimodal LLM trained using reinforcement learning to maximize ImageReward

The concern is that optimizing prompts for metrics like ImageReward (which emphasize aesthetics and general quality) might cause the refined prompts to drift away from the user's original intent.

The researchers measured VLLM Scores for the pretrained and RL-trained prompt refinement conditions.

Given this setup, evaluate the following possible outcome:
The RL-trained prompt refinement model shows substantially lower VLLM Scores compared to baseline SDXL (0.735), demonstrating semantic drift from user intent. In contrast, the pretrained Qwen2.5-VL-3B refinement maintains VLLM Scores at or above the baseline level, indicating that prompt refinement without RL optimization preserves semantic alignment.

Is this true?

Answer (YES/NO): NO